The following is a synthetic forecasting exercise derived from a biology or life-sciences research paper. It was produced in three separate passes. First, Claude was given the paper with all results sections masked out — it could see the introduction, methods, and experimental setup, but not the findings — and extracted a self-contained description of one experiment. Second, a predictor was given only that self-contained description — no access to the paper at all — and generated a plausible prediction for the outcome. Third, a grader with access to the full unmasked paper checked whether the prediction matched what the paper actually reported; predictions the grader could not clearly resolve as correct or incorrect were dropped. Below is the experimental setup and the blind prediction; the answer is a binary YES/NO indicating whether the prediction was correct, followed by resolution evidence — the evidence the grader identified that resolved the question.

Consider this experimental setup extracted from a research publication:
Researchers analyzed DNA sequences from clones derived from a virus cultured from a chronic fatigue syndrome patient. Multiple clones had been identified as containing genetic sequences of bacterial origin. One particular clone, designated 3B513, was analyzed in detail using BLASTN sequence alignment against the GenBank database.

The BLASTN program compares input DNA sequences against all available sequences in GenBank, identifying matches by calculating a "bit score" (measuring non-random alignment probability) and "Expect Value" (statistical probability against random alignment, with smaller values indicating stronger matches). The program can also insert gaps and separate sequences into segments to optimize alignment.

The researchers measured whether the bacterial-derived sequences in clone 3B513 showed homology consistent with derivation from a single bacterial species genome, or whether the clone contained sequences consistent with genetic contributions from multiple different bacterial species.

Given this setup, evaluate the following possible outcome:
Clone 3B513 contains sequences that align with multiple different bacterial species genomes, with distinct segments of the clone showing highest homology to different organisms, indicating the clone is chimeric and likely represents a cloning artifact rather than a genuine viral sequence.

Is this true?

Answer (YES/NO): NO